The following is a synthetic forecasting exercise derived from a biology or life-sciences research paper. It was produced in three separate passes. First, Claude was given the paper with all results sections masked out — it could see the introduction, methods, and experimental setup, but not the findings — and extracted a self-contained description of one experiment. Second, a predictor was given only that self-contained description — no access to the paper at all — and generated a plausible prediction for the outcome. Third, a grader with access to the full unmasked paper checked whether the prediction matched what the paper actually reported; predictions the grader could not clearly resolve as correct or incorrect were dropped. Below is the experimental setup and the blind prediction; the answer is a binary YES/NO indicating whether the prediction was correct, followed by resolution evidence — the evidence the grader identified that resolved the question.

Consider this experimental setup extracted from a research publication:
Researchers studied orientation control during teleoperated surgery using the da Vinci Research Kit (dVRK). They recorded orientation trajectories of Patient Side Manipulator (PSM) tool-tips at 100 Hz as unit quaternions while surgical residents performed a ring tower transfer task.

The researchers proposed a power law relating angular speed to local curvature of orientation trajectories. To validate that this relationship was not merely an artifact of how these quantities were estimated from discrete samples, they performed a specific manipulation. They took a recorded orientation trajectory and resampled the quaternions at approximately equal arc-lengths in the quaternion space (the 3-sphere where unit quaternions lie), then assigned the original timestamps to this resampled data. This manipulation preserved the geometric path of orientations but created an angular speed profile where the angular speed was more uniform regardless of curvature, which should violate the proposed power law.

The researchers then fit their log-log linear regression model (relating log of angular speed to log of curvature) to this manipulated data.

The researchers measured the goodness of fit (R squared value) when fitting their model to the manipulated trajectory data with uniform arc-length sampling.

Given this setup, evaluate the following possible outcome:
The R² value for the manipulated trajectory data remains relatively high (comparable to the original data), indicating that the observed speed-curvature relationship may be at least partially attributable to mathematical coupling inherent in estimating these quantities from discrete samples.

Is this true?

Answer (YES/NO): NO